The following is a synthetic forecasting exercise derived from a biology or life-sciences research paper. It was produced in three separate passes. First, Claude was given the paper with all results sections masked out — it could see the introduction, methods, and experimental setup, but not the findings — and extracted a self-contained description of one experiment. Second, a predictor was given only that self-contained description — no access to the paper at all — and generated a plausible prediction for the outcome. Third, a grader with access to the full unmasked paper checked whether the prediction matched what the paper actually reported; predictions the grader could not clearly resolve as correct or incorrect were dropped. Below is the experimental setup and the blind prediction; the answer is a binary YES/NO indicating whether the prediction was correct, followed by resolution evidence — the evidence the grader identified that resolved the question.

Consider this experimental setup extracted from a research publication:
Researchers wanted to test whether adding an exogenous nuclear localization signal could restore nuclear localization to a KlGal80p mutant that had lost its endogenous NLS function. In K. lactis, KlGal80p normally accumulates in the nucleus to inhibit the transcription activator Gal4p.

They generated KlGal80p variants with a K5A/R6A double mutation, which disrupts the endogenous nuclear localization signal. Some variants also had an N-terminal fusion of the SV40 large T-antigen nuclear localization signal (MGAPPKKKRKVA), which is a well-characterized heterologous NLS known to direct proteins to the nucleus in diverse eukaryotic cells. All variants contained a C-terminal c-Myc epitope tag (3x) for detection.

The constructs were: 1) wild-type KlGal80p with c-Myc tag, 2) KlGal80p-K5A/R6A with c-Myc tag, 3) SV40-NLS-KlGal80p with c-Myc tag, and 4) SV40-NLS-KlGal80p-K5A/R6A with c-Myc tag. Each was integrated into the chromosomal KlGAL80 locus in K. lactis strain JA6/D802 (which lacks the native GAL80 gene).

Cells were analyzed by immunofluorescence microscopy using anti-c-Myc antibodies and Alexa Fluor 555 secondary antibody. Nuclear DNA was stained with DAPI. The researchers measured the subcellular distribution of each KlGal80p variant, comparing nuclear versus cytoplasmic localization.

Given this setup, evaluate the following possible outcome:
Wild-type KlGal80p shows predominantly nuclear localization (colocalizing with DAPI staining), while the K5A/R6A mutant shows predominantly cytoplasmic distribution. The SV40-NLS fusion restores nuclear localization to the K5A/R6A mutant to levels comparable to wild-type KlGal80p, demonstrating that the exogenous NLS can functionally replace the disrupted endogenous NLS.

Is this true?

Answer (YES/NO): NO